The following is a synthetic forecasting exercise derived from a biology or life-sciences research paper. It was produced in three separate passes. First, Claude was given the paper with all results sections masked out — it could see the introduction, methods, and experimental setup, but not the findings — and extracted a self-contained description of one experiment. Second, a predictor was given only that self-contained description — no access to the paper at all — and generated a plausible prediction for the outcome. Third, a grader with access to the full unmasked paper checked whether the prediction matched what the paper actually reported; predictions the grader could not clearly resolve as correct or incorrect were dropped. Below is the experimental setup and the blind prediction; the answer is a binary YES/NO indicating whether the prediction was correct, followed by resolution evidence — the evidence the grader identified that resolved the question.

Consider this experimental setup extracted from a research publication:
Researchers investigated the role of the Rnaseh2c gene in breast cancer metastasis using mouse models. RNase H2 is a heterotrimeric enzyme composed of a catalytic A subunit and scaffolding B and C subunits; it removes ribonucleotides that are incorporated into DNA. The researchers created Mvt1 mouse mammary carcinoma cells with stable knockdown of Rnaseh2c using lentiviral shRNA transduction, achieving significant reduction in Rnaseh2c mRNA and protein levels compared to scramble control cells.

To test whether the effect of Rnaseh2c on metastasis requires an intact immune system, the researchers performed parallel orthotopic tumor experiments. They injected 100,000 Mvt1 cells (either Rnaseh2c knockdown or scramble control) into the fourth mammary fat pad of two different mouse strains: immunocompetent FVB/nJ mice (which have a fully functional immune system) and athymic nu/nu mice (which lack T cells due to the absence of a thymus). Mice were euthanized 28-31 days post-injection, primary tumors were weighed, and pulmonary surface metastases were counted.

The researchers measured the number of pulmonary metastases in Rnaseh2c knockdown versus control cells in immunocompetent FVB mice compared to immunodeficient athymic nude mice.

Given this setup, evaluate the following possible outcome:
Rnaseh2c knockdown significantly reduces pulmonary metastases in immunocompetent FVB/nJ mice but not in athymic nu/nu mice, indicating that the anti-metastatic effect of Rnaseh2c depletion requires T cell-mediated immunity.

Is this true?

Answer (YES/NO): YES